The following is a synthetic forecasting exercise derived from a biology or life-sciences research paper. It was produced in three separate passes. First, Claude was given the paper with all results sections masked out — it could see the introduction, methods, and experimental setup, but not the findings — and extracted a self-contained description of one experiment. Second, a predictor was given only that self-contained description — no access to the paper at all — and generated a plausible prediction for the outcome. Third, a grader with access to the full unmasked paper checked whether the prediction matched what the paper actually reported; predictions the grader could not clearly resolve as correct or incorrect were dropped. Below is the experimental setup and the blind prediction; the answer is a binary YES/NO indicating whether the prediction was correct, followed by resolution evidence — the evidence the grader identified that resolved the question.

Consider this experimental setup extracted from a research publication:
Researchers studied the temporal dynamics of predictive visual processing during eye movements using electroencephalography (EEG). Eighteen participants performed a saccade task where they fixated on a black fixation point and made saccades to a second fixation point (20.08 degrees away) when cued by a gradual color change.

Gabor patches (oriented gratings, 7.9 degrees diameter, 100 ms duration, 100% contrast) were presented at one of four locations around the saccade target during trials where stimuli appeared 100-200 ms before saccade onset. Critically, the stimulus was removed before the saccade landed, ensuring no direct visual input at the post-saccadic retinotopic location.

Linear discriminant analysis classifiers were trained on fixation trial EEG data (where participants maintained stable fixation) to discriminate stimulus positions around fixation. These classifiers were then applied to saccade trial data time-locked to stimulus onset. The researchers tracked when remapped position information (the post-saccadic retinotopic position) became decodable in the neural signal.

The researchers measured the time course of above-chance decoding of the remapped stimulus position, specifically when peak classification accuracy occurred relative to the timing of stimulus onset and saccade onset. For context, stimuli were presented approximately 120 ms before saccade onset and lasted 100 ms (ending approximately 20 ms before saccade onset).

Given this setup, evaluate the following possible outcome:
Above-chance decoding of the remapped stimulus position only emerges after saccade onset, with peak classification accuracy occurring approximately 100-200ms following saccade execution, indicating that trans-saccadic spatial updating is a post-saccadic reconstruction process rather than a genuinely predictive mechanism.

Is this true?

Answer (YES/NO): NO